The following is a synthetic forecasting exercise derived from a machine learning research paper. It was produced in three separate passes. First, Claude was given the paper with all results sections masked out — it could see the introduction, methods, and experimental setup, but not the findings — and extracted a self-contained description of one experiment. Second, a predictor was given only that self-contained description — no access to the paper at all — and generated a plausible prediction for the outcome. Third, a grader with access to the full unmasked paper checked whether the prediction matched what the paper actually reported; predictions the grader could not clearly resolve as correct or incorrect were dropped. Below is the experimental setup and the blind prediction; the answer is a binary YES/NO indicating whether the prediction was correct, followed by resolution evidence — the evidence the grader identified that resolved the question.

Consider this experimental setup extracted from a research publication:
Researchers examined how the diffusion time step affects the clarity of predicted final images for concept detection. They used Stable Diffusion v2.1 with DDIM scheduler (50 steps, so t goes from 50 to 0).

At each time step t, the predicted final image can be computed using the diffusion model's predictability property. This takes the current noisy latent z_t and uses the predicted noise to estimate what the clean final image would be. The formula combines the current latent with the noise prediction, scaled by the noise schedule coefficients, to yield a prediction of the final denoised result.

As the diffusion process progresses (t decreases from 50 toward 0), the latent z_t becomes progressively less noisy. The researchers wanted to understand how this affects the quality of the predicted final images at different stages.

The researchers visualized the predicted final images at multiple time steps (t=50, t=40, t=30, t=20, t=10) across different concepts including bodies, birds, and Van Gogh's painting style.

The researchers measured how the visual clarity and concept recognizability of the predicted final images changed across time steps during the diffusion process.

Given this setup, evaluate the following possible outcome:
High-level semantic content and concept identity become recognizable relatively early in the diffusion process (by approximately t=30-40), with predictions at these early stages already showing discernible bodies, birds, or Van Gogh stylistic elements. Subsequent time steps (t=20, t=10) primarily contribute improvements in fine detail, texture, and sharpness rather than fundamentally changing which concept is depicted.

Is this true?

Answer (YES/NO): NO